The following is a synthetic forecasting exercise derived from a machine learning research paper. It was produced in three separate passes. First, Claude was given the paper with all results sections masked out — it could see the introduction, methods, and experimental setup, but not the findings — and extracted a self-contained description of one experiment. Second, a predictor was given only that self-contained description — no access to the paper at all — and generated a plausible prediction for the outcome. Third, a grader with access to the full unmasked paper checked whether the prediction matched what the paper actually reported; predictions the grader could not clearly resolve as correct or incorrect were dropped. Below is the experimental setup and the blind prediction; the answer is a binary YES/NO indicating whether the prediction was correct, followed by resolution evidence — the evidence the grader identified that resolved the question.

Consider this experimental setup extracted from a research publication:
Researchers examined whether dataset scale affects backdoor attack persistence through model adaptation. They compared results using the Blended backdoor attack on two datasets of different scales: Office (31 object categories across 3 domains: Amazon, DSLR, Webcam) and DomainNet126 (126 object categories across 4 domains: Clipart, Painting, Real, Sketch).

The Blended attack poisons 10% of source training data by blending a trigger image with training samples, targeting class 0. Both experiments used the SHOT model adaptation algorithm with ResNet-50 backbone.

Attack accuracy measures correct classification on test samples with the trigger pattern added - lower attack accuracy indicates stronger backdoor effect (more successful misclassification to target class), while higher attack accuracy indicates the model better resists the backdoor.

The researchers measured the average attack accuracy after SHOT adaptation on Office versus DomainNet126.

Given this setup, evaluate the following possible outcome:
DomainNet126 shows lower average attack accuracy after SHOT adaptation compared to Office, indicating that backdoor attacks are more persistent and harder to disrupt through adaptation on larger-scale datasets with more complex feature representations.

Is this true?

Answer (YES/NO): NO